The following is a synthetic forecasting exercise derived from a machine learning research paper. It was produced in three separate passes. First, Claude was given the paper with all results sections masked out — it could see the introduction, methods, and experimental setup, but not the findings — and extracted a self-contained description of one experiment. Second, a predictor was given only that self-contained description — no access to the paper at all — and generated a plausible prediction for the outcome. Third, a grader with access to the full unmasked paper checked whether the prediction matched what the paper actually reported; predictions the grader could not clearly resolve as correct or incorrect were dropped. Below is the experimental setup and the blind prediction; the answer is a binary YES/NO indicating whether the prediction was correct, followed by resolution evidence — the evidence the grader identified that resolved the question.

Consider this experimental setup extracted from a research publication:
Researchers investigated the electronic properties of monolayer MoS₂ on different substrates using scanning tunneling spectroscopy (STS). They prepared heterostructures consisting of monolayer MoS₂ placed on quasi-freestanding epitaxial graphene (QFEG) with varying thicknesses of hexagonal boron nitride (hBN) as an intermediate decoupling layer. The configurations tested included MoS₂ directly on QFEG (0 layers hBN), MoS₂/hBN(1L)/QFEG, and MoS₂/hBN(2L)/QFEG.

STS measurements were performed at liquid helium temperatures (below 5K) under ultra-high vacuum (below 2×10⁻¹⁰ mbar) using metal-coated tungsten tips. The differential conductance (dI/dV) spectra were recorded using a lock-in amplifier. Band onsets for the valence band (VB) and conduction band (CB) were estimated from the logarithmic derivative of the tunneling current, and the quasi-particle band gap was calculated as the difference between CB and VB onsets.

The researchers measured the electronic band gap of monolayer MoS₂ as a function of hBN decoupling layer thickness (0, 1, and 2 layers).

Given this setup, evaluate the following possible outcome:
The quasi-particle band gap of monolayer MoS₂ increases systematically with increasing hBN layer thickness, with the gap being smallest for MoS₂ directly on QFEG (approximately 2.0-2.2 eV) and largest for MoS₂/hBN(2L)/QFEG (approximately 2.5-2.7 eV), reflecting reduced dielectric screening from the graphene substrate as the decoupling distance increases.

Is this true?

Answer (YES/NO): NO